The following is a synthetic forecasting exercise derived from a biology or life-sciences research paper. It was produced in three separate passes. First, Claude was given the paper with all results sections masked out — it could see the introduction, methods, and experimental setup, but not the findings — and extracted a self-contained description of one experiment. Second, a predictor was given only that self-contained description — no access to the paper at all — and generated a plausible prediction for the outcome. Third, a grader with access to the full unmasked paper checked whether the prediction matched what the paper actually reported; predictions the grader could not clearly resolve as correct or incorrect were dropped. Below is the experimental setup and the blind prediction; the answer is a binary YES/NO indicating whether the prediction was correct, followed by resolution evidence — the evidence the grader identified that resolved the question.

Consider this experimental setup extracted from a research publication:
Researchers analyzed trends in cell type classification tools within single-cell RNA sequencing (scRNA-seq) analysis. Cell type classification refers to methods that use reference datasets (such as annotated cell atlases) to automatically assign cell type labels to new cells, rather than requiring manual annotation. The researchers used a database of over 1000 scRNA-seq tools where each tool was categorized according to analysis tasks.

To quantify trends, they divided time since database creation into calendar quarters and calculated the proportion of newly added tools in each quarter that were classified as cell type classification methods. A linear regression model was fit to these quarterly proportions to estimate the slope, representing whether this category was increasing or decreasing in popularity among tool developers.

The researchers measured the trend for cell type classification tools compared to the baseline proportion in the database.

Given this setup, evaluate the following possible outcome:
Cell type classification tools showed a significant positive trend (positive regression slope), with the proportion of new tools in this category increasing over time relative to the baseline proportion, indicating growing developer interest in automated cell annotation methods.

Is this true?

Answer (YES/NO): YES